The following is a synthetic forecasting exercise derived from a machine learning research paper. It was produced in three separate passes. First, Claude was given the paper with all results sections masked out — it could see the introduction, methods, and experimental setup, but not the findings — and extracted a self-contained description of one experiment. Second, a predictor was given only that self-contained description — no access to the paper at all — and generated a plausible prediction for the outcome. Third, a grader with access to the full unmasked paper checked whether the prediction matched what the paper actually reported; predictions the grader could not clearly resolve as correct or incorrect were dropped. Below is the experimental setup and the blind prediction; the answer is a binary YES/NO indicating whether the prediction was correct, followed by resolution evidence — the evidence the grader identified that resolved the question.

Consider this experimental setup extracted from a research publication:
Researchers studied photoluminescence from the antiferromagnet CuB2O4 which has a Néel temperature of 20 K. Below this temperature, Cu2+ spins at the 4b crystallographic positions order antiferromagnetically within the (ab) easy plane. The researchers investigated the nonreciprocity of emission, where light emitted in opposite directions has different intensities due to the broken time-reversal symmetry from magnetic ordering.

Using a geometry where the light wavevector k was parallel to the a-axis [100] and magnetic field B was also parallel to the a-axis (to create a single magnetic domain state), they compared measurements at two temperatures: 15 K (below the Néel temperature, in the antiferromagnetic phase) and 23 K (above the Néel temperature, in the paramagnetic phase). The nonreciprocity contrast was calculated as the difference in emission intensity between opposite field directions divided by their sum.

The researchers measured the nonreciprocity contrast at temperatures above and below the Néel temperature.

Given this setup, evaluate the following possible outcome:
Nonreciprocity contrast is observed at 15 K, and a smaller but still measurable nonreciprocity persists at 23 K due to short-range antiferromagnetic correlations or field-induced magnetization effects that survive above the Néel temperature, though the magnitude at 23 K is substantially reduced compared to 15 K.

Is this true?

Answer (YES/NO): NO